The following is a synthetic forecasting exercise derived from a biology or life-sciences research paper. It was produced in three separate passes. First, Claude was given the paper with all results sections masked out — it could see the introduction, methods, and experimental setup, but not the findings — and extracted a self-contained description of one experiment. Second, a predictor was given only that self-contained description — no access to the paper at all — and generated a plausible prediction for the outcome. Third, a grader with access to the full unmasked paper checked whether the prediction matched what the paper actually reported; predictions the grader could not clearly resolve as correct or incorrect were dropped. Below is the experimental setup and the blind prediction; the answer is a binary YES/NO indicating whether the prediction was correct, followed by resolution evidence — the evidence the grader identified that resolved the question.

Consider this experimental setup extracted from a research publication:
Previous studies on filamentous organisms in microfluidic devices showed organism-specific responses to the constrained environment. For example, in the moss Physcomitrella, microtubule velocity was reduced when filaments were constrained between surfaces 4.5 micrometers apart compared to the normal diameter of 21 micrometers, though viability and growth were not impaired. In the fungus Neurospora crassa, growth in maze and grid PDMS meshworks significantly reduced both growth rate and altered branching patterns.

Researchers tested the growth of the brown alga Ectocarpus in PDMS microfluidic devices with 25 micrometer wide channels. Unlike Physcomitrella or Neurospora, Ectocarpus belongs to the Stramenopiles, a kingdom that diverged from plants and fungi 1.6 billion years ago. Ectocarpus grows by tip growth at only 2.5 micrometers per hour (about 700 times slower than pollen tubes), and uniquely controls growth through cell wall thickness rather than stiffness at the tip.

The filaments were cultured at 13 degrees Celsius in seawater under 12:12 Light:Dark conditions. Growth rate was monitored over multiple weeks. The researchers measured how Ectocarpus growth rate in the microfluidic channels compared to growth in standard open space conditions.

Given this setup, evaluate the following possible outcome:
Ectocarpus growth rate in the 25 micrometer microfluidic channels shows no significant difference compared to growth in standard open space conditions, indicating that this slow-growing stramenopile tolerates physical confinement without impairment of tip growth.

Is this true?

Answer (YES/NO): YES